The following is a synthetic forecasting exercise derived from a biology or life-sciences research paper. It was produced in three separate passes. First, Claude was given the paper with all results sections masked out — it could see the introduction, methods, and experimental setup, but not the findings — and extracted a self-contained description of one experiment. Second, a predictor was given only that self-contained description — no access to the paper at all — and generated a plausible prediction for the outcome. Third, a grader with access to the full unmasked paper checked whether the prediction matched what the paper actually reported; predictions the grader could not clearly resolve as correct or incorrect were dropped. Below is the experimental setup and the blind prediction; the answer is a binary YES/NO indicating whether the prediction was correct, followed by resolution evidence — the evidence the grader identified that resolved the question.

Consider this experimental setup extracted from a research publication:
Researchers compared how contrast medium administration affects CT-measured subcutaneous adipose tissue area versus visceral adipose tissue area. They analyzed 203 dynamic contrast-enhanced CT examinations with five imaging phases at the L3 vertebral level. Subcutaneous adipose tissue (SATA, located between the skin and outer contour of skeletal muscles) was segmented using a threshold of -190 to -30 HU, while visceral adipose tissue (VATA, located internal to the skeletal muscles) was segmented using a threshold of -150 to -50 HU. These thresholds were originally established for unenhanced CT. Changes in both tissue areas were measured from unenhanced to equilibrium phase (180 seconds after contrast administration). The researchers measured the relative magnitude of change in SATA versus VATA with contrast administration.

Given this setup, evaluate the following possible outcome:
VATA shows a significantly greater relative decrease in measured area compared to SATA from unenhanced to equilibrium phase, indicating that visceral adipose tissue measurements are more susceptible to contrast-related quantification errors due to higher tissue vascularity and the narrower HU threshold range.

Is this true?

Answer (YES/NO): YES